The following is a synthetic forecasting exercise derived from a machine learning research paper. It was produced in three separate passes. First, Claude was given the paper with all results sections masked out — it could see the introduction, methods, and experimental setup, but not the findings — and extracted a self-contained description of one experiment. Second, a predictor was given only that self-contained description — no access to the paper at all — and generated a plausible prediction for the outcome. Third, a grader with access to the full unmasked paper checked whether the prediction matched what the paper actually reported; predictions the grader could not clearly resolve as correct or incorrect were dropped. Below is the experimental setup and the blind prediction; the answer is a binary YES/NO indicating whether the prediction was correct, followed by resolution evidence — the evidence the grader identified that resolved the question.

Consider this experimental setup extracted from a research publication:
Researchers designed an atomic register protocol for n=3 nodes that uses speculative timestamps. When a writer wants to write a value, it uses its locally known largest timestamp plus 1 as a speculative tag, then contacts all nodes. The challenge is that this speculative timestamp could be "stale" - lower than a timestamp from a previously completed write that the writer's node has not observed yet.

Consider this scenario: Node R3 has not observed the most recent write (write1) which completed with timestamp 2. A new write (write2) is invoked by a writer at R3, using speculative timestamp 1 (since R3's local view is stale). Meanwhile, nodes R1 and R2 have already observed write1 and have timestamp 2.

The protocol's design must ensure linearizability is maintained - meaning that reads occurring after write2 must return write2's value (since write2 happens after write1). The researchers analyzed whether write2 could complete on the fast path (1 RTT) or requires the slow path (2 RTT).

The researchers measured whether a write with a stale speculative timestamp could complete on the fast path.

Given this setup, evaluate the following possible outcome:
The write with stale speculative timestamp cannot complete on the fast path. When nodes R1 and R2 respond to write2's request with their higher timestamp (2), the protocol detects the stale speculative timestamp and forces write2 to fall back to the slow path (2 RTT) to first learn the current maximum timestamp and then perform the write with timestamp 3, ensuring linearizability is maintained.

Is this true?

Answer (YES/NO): YES